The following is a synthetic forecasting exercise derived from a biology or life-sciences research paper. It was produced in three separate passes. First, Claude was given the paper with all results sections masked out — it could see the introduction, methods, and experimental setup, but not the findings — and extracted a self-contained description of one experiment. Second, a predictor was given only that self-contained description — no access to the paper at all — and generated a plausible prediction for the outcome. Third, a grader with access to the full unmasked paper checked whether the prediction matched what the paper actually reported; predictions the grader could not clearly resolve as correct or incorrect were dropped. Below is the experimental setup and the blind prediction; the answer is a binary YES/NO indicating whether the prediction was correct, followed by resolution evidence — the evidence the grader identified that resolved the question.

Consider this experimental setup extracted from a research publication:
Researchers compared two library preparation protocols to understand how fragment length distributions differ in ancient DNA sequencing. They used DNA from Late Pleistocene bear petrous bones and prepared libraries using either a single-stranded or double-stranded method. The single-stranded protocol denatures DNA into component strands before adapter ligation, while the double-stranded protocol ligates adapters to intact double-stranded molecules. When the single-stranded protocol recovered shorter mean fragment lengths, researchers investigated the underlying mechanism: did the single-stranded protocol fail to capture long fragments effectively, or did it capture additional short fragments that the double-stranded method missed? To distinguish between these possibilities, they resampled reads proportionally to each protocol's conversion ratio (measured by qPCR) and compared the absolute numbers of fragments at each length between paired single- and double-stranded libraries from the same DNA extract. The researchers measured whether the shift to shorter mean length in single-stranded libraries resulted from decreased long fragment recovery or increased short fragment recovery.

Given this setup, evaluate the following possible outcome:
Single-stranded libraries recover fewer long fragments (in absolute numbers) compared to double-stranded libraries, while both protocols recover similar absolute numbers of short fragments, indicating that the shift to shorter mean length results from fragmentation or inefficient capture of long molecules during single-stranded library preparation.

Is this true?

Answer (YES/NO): NO